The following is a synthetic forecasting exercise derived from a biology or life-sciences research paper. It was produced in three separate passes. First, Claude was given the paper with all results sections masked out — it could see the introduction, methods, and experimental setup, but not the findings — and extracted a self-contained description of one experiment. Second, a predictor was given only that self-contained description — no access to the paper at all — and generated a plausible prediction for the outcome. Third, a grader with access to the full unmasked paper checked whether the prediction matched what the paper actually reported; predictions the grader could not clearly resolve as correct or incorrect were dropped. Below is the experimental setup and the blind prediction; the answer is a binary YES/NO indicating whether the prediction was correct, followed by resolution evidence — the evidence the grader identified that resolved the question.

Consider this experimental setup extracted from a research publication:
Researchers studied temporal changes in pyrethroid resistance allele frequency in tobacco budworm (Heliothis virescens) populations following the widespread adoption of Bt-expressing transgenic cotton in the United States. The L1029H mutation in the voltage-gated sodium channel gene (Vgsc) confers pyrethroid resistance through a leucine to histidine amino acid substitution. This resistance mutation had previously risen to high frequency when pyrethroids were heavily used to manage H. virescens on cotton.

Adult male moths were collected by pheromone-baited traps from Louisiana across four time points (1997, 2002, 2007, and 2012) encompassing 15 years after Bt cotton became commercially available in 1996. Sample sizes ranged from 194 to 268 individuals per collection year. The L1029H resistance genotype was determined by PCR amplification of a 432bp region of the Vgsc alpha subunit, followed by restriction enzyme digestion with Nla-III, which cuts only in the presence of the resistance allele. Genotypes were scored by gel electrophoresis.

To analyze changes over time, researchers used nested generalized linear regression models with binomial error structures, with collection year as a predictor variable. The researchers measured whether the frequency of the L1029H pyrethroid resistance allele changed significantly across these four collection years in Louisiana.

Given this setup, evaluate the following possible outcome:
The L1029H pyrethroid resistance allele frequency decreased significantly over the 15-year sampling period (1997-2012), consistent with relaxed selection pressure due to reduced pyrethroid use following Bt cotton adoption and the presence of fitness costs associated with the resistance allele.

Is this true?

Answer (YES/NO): YES